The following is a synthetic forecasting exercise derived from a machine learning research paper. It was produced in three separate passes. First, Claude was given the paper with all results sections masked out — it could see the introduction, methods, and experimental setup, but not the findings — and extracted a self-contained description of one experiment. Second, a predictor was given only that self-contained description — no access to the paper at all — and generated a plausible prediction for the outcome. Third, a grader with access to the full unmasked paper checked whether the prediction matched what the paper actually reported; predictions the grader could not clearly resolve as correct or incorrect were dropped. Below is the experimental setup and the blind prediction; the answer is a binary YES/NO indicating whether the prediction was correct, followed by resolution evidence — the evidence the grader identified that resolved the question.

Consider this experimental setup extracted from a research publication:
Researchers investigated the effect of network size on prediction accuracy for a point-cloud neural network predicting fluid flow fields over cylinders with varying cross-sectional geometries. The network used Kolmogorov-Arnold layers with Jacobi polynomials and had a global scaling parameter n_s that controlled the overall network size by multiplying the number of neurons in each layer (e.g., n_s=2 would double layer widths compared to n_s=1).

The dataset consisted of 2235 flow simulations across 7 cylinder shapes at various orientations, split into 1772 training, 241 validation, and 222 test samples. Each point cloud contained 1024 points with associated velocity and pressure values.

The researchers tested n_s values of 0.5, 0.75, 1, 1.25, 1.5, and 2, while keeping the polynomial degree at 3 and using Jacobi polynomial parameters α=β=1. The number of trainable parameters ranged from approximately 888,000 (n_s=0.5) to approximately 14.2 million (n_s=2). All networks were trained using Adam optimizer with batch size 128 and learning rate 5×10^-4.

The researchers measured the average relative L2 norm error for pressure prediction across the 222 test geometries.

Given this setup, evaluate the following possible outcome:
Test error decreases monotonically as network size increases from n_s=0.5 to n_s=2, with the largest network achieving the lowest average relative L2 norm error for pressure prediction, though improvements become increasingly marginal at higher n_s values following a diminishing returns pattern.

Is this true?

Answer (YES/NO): NO